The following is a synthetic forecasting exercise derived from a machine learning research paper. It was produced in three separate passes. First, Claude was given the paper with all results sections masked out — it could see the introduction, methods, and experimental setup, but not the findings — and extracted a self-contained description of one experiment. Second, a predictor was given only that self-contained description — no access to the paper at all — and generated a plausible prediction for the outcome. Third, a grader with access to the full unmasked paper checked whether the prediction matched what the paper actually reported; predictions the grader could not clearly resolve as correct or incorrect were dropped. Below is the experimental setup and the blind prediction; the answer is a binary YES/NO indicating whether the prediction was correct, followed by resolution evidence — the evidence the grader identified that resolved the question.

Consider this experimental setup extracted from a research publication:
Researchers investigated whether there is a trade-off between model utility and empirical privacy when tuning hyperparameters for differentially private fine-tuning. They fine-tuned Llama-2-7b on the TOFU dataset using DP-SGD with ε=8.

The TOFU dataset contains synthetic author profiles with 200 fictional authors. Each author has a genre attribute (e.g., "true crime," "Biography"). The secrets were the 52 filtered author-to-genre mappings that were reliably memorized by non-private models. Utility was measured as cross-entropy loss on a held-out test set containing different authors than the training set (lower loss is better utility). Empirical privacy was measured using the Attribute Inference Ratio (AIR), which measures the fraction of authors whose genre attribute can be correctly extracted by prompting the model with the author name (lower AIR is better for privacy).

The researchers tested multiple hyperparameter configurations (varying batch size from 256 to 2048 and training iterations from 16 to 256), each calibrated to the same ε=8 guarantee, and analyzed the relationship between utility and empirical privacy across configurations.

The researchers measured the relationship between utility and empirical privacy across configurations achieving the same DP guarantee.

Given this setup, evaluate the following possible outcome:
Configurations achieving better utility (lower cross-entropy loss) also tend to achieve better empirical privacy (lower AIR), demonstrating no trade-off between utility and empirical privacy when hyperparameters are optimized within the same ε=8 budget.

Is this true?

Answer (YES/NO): NO